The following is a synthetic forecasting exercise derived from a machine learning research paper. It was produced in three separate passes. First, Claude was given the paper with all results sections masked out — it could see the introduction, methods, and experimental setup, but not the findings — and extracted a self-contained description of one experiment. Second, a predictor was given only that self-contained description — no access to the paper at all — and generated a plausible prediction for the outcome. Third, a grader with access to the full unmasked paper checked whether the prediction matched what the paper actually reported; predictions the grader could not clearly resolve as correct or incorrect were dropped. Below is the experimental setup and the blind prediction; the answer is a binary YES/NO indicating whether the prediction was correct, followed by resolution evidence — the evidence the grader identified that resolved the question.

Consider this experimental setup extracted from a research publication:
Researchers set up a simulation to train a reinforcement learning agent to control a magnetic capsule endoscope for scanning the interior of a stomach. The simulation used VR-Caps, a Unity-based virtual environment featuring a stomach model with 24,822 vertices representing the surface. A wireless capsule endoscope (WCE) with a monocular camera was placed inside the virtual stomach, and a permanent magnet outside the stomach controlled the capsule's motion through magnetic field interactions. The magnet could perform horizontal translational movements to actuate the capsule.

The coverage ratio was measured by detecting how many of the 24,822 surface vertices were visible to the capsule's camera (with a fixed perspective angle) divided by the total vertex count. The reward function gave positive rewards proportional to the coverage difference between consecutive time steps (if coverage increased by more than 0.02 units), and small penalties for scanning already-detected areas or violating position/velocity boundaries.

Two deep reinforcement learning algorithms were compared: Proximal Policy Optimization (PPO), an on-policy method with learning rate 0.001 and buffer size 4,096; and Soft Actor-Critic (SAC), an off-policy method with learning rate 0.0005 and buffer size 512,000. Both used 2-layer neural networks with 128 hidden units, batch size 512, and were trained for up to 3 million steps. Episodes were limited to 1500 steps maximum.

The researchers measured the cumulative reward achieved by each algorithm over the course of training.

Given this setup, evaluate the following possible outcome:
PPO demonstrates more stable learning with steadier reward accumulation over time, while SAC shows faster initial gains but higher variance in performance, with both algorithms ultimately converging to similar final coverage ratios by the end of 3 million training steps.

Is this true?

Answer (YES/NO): NO